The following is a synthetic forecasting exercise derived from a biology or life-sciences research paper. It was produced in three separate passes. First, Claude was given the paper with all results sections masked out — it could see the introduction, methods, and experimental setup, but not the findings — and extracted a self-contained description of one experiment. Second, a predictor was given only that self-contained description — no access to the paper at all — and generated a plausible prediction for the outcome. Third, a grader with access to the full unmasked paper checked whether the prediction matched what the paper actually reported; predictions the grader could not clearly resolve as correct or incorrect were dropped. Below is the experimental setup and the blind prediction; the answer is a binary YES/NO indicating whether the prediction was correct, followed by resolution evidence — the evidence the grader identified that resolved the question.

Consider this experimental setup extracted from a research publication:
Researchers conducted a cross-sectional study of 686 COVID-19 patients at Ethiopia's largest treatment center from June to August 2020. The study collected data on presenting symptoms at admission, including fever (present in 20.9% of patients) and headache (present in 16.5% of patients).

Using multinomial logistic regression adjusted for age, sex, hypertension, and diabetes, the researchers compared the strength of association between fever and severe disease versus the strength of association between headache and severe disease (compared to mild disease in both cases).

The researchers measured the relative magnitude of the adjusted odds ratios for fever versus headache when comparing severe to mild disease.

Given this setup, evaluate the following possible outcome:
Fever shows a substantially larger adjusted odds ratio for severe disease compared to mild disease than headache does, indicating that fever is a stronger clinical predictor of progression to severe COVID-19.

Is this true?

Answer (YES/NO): YES